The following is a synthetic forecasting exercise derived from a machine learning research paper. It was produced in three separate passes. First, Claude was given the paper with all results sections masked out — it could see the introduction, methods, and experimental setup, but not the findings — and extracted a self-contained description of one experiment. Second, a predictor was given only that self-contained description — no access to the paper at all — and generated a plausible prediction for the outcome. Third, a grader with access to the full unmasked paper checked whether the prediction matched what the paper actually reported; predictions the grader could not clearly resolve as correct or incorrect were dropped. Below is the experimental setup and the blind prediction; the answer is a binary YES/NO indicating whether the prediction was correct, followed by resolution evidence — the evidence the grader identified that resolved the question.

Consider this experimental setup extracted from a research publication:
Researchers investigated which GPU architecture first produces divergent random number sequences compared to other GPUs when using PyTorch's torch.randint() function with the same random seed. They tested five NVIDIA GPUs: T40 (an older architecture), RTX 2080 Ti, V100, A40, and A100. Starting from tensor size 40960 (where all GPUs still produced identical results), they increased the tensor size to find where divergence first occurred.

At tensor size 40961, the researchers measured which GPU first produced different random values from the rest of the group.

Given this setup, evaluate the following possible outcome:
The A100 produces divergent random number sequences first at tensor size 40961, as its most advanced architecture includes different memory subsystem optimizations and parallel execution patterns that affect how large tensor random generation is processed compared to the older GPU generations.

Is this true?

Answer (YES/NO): NO